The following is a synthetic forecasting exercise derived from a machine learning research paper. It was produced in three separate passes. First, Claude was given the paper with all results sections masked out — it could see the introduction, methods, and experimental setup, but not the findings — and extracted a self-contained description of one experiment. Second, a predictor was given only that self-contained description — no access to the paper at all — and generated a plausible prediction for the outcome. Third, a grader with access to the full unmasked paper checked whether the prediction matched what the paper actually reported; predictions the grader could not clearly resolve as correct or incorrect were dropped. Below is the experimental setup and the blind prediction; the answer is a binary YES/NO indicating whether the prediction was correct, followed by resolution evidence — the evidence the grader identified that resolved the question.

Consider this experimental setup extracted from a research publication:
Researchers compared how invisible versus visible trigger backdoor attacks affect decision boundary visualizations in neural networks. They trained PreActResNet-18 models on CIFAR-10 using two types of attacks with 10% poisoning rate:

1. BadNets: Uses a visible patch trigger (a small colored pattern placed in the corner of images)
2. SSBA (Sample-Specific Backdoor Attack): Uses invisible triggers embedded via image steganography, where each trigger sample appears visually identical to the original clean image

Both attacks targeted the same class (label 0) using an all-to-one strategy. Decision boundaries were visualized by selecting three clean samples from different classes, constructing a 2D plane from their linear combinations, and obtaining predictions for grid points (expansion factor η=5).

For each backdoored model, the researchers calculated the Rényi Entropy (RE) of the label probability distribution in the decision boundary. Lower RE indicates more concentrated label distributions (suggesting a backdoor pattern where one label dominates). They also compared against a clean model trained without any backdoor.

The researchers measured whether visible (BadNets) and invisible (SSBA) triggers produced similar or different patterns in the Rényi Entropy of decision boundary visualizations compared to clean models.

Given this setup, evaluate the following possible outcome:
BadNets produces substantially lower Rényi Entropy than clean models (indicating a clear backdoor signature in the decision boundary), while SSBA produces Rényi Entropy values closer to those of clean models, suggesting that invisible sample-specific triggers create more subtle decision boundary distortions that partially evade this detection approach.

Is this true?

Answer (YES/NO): NO